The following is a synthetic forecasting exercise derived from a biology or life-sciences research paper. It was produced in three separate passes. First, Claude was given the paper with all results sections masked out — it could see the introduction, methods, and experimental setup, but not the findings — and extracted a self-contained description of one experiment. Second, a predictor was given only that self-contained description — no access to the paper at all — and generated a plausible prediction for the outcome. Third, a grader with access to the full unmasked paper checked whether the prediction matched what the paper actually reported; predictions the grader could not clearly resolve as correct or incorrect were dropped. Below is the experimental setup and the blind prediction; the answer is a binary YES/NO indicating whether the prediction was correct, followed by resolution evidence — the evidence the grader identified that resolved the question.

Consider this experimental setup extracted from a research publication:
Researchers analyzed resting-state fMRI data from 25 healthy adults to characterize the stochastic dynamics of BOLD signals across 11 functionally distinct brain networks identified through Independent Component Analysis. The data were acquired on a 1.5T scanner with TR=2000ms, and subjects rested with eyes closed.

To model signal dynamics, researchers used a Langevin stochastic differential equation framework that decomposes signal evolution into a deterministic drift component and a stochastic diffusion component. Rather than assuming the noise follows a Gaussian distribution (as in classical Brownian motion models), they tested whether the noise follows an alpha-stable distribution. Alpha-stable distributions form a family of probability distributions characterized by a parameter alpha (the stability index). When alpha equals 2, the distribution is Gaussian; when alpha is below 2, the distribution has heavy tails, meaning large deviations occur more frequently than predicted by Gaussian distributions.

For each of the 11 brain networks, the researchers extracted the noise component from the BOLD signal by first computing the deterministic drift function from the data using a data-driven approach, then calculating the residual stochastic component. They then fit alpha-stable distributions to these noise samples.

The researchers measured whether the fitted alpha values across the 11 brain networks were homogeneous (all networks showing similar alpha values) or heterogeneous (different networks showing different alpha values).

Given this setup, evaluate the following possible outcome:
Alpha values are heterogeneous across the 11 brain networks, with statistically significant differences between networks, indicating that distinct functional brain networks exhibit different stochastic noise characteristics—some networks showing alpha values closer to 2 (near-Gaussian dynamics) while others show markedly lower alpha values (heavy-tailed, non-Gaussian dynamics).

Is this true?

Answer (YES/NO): YES